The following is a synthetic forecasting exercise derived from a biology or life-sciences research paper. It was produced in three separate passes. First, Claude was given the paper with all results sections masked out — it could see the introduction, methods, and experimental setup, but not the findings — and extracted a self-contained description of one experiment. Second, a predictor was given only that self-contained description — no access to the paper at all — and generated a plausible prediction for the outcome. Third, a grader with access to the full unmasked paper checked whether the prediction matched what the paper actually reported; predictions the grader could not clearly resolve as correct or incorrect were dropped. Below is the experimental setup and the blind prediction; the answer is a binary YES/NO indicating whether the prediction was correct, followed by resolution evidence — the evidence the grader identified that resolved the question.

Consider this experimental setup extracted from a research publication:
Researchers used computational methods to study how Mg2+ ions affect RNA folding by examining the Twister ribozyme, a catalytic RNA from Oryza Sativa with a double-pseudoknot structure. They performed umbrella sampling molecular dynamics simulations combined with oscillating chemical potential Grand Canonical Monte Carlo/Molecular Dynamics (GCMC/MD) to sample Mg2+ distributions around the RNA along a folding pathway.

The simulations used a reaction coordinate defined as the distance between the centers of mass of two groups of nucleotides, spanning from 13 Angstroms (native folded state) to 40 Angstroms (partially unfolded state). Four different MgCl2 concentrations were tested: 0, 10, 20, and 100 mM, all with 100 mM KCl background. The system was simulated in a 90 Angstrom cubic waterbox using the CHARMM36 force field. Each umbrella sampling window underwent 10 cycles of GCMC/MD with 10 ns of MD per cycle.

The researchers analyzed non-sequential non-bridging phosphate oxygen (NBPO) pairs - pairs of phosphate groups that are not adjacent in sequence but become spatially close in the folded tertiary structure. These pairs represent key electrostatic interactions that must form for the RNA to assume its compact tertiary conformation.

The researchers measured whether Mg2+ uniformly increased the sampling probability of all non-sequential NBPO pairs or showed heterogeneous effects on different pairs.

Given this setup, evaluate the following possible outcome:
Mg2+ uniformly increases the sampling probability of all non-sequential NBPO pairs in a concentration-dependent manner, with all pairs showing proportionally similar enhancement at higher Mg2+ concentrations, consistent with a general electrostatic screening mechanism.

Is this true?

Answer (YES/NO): NO